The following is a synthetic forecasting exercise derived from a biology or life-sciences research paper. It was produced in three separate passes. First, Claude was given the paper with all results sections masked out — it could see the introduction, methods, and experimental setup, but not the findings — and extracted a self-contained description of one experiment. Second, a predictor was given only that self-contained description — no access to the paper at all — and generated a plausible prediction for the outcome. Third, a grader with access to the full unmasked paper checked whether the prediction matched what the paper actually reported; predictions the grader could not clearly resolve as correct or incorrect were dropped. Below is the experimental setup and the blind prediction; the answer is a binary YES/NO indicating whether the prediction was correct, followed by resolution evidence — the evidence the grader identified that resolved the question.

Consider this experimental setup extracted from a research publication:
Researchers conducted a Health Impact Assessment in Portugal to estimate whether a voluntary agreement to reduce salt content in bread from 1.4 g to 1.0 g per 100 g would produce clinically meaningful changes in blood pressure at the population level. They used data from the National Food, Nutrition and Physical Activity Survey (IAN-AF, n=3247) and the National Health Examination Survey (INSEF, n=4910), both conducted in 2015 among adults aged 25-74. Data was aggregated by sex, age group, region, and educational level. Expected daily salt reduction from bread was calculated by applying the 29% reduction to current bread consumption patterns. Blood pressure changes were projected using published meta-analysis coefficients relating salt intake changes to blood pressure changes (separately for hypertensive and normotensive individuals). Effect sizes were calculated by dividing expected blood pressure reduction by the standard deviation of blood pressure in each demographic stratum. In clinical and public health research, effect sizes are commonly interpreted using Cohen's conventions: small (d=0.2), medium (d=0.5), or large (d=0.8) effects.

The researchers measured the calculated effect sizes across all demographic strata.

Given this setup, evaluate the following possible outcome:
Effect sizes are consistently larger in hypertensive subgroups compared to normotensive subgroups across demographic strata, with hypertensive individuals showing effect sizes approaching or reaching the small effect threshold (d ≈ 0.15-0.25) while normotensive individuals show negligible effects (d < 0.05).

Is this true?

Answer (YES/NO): NO